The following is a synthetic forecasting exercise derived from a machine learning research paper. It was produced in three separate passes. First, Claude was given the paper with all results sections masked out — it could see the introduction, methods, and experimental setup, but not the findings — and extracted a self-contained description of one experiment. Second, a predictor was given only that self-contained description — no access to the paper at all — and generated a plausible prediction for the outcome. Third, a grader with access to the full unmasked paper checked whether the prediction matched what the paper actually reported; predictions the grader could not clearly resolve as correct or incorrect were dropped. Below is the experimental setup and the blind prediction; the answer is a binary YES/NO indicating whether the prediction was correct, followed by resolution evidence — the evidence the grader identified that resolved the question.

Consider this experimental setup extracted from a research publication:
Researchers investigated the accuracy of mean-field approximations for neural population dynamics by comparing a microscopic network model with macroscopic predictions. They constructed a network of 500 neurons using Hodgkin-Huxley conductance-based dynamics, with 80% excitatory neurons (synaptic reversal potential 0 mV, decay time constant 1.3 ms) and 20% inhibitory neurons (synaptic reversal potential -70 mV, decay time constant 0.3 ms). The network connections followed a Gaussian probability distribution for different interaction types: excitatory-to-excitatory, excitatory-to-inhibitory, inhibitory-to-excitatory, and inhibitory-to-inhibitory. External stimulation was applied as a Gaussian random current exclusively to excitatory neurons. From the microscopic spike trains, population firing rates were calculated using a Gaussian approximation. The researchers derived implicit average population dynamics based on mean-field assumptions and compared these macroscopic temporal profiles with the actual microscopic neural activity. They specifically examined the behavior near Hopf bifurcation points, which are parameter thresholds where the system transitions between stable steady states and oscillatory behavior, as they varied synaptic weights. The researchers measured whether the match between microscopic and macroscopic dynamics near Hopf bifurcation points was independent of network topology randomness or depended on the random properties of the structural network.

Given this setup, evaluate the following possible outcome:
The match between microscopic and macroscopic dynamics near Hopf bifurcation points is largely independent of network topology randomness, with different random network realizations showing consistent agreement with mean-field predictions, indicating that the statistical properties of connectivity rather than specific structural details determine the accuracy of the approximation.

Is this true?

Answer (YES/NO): NO